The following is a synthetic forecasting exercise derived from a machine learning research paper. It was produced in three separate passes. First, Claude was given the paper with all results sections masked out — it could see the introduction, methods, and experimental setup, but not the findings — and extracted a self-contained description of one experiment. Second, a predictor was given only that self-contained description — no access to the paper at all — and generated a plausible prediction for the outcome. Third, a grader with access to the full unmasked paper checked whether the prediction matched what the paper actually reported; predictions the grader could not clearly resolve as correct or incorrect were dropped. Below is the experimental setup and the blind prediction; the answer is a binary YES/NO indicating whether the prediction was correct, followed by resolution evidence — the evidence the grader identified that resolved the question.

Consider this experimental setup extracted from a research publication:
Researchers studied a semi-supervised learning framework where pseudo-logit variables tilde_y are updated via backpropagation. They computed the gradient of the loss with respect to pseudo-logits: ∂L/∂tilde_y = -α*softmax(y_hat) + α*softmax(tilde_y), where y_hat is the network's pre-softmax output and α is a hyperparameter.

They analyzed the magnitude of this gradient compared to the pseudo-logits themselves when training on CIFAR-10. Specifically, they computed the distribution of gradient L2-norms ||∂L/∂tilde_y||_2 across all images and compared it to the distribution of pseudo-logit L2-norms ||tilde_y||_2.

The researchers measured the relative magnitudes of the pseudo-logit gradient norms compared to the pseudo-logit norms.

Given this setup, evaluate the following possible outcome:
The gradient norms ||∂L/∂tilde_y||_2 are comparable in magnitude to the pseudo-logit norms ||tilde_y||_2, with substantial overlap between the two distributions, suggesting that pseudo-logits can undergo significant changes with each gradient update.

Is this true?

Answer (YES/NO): NO